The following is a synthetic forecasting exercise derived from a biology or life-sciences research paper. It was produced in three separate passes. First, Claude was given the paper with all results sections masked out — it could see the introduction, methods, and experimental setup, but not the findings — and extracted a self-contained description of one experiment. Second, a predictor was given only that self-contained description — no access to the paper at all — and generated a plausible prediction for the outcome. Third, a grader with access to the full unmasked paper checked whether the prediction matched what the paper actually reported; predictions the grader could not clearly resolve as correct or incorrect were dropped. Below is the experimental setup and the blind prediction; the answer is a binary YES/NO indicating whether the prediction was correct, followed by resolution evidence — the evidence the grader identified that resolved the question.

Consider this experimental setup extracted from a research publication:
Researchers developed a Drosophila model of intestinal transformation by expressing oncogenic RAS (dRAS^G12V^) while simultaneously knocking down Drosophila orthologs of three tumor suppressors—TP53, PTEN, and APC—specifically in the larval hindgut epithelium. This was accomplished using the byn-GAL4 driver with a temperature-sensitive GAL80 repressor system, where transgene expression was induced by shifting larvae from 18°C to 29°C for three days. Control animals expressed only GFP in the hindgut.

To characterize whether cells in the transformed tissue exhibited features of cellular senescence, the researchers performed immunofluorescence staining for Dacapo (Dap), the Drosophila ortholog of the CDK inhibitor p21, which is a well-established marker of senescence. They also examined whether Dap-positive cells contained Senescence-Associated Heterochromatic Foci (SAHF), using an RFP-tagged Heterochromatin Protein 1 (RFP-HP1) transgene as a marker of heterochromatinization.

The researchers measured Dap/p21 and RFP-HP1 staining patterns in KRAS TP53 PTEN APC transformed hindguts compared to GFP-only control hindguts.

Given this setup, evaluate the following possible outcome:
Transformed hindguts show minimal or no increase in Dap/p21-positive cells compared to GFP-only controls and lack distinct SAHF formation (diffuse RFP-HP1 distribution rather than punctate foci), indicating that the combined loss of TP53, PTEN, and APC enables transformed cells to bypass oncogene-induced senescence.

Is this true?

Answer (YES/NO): NO